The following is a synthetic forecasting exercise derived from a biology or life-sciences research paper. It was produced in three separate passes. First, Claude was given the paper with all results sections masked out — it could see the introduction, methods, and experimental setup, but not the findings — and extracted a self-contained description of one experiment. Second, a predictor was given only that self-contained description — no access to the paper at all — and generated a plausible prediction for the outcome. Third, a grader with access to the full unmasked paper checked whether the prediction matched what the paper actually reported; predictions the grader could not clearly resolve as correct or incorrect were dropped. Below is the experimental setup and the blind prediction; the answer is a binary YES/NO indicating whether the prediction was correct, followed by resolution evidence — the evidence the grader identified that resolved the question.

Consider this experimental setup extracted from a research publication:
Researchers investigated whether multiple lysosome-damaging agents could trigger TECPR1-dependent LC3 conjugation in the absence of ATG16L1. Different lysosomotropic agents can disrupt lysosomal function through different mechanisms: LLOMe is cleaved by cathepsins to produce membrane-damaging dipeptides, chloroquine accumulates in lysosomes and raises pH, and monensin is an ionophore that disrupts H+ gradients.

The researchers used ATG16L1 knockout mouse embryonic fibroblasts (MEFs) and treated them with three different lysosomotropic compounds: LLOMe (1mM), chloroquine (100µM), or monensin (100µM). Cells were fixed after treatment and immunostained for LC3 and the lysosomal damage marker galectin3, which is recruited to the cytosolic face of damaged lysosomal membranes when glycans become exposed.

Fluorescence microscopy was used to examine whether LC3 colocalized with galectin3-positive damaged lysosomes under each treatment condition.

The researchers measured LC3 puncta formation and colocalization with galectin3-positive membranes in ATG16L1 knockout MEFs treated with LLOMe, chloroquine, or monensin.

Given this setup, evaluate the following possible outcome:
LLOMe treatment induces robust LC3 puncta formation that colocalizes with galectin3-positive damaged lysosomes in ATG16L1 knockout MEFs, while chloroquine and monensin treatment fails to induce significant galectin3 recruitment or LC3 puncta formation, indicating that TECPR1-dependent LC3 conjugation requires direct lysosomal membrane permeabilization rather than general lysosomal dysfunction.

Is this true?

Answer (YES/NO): NO